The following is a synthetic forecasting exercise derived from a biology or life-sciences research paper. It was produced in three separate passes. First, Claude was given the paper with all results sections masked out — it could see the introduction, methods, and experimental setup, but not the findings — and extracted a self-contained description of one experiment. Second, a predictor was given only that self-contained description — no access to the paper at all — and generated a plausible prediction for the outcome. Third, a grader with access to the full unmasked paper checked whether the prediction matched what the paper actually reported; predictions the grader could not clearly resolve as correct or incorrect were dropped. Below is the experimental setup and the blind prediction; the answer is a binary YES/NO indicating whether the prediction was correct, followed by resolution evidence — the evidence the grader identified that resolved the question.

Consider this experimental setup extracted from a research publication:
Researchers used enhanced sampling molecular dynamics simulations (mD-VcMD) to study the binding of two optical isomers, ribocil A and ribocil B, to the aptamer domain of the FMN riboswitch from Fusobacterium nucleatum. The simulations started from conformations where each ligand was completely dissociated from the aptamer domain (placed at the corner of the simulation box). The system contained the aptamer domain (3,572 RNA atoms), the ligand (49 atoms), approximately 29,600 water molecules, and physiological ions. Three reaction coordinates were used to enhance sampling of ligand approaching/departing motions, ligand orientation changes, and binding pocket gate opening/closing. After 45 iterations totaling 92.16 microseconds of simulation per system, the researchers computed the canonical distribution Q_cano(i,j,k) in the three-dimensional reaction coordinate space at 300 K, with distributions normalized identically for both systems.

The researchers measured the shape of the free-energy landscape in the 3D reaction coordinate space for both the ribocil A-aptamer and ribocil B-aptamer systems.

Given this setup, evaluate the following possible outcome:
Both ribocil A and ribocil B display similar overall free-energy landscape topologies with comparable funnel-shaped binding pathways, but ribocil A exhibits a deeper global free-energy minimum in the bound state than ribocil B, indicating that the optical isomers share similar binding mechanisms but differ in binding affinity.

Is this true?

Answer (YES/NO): NO